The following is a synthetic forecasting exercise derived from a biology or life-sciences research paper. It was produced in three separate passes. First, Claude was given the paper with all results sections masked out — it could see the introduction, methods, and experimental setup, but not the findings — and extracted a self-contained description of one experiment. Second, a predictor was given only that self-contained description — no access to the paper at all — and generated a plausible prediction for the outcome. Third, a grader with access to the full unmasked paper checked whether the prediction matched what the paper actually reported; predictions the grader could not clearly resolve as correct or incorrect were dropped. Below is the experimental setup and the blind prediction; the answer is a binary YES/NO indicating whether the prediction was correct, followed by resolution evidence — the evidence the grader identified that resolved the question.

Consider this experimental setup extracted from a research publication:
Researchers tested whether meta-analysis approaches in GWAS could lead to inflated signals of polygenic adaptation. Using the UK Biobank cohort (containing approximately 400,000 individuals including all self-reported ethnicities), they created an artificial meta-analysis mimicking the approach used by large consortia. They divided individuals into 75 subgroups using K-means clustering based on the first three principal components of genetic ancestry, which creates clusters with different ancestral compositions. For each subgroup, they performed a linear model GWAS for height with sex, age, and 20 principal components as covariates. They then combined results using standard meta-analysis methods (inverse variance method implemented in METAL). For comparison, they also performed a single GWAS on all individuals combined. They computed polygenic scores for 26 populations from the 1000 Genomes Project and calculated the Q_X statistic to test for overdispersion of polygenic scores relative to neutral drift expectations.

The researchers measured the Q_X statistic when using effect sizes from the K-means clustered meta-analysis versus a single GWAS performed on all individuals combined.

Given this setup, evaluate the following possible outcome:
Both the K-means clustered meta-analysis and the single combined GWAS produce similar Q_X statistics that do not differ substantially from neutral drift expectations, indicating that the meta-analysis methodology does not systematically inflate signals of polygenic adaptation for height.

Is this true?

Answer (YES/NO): NO